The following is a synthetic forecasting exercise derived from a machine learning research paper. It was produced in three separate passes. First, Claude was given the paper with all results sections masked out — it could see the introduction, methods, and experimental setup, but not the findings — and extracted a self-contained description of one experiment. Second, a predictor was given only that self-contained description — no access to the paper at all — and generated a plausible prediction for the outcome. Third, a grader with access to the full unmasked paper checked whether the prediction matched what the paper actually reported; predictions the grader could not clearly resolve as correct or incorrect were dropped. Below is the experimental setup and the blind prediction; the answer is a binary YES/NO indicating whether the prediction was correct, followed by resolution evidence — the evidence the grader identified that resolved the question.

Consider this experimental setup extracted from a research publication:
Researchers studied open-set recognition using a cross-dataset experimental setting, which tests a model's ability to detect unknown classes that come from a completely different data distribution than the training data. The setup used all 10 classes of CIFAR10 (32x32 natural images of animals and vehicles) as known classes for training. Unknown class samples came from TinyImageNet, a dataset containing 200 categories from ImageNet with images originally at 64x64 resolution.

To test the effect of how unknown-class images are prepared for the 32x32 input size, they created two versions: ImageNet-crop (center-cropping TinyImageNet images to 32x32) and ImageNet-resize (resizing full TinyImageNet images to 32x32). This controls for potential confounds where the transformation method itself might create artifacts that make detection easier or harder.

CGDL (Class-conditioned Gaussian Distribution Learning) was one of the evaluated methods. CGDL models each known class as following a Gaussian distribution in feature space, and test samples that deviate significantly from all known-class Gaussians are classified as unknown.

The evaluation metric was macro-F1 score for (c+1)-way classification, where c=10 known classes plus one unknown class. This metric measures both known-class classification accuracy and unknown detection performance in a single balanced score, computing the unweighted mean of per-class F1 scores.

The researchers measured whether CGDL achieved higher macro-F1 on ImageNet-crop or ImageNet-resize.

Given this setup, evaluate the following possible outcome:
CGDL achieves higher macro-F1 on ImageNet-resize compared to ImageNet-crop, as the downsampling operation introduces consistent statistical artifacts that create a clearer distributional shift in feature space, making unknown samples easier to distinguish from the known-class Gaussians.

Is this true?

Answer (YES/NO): NO